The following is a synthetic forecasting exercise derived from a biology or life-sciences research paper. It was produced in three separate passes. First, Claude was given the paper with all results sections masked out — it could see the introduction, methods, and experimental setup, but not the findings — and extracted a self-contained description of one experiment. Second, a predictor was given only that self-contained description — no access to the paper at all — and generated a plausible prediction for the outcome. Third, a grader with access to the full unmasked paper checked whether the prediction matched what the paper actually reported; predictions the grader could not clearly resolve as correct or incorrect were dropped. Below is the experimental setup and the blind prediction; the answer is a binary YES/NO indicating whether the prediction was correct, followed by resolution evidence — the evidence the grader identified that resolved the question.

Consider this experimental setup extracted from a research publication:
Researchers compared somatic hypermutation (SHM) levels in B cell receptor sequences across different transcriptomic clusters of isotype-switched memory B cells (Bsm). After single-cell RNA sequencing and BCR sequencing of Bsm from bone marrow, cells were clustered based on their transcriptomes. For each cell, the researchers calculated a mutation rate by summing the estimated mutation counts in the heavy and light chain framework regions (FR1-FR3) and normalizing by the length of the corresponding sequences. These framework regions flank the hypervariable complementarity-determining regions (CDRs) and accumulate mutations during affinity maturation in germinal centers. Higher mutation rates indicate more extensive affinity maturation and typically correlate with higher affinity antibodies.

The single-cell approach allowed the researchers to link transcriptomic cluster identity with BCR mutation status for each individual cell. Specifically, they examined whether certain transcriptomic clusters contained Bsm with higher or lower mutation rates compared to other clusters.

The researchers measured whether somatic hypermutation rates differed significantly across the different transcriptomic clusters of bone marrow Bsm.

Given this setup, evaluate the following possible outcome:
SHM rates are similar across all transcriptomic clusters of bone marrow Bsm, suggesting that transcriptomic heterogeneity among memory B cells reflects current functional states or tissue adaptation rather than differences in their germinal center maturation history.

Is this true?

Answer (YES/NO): NO